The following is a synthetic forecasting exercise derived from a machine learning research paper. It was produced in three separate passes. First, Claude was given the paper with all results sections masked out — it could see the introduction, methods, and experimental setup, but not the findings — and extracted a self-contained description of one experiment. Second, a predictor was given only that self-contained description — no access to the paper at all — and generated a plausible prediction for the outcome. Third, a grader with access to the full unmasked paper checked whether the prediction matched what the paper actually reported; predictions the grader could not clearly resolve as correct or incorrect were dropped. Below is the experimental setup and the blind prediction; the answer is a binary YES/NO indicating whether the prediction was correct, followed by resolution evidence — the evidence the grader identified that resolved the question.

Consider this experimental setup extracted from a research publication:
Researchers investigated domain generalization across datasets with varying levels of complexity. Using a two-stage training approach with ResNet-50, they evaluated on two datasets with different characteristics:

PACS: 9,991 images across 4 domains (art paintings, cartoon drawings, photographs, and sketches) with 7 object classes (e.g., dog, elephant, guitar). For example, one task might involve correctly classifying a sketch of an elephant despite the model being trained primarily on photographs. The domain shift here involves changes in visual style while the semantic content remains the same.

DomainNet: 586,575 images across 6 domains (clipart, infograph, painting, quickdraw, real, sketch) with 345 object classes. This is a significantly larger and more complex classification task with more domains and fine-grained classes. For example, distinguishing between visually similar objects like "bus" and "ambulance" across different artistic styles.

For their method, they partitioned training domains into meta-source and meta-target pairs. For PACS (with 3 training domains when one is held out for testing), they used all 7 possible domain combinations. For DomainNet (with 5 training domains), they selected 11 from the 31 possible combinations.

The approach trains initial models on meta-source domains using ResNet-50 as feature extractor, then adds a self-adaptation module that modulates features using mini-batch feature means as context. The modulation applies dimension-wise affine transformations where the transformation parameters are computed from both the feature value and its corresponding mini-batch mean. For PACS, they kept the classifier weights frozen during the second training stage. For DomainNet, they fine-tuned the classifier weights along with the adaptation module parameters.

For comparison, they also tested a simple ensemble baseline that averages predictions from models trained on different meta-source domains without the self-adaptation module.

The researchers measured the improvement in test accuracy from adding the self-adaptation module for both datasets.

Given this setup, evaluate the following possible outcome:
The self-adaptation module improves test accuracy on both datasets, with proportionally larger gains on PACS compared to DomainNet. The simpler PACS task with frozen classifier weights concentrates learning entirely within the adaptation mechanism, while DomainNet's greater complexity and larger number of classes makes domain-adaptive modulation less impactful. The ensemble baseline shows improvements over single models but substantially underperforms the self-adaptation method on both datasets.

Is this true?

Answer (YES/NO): NO